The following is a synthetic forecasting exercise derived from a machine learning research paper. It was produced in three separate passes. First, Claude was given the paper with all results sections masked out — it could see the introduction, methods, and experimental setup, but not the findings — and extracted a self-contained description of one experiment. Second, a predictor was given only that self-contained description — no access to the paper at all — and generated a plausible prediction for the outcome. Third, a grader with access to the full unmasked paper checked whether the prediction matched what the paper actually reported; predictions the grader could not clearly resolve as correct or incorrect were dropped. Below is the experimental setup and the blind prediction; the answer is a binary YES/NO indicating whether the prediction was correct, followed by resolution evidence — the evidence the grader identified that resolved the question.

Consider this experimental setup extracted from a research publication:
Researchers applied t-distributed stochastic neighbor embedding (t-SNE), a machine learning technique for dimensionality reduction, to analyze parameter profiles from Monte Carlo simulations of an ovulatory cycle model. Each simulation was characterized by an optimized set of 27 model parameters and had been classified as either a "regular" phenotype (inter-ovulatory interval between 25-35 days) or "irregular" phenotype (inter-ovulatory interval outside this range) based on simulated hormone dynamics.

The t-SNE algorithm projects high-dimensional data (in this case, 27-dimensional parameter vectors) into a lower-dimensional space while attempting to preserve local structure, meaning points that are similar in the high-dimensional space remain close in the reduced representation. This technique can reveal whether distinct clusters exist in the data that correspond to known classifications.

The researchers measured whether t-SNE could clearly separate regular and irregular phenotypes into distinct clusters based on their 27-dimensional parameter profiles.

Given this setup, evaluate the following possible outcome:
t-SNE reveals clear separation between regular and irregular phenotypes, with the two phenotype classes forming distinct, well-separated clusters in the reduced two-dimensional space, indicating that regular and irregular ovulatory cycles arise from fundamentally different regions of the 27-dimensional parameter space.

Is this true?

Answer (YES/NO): NO